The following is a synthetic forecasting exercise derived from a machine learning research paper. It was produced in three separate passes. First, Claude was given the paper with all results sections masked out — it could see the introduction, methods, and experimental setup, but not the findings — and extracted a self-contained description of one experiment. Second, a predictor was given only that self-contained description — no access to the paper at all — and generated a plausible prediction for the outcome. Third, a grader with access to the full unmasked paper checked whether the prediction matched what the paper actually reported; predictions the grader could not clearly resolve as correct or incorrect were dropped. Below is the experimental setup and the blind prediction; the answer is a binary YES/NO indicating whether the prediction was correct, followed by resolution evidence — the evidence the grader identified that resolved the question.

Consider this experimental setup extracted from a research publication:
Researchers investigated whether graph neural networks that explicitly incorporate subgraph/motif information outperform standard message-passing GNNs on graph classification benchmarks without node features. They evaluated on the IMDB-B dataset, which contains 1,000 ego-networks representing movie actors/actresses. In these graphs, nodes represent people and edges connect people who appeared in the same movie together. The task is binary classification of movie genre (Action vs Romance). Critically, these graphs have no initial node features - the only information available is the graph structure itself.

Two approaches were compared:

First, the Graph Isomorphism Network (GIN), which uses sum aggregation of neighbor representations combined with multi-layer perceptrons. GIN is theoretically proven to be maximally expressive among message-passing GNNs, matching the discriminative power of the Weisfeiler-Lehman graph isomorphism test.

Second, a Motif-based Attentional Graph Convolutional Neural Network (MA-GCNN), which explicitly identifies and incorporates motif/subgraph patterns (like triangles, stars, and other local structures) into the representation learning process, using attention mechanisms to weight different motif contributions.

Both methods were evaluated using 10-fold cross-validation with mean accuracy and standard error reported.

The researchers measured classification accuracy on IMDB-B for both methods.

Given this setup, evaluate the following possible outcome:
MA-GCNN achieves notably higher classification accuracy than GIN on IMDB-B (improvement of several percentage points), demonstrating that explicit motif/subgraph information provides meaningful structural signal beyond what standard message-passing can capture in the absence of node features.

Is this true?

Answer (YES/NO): NO